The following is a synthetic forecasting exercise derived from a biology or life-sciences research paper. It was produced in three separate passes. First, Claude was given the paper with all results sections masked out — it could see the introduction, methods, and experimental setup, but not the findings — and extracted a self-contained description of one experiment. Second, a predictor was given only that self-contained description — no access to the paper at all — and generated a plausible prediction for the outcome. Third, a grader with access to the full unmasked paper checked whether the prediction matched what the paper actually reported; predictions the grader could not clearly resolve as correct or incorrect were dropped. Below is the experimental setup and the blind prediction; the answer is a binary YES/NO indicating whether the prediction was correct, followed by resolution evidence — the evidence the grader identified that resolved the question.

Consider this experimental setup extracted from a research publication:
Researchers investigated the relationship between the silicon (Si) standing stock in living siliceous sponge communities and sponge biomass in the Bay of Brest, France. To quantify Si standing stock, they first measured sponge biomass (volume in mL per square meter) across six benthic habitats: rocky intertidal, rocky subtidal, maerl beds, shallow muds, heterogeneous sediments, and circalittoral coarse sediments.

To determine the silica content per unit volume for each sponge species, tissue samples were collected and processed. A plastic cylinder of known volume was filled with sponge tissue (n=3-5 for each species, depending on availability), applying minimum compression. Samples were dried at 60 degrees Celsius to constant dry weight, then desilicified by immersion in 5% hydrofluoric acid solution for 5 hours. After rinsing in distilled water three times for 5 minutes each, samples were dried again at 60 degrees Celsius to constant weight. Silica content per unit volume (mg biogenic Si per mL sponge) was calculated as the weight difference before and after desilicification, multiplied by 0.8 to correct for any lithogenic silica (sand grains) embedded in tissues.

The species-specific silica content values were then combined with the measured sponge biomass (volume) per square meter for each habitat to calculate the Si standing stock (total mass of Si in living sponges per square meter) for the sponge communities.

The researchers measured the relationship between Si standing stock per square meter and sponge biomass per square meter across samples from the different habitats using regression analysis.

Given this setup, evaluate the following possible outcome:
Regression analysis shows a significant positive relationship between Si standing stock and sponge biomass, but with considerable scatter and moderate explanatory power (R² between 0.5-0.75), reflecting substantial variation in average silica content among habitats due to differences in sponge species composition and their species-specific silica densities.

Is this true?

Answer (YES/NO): NO